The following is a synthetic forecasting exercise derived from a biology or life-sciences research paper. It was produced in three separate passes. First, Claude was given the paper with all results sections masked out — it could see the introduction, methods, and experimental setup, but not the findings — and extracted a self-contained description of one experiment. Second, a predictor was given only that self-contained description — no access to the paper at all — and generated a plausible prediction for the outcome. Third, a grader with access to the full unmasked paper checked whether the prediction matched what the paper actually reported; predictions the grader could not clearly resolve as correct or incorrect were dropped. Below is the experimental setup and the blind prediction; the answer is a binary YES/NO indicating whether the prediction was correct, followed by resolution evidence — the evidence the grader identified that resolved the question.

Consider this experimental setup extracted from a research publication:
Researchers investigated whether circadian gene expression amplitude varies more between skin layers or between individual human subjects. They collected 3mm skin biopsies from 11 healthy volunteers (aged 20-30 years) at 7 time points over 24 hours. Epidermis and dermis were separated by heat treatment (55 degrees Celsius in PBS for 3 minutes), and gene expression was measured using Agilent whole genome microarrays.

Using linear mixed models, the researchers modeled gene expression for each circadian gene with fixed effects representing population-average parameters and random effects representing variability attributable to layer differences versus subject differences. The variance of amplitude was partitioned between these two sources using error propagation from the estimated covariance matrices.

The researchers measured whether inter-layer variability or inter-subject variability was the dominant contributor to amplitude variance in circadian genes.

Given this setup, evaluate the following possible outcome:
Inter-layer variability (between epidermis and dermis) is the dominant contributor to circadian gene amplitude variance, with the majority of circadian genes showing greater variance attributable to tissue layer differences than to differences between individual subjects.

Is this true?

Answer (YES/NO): NO